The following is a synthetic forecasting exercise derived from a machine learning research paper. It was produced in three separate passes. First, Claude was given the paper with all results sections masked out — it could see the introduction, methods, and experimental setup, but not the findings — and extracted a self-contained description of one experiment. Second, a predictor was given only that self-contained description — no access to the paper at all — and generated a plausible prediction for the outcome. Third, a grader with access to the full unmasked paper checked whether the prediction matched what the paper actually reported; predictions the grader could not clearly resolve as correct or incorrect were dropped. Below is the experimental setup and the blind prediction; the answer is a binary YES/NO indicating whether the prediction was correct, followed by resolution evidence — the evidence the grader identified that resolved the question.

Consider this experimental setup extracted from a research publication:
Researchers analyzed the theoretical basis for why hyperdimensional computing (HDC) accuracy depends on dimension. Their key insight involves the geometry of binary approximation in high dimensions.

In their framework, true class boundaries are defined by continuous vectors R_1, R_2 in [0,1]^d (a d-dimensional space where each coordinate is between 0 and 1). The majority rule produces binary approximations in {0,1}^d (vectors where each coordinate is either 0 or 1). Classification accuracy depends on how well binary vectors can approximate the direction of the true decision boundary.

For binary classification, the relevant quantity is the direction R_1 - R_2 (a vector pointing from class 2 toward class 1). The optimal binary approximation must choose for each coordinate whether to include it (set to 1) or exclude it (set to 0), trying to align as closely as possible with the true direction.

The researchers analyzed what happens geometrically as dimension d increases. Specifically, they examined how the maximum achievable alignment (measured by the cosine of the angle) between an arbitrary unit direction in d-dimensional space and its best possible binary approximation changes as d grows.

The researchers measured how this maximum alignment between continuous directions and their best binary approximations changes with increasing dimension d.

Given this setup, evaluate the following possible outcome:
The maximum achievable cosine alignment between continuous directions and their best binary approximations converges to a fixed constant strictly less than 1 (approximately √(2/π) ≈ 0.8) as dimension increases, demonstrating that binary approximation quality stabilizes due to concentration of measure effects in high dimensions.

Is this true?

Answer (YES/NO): NO